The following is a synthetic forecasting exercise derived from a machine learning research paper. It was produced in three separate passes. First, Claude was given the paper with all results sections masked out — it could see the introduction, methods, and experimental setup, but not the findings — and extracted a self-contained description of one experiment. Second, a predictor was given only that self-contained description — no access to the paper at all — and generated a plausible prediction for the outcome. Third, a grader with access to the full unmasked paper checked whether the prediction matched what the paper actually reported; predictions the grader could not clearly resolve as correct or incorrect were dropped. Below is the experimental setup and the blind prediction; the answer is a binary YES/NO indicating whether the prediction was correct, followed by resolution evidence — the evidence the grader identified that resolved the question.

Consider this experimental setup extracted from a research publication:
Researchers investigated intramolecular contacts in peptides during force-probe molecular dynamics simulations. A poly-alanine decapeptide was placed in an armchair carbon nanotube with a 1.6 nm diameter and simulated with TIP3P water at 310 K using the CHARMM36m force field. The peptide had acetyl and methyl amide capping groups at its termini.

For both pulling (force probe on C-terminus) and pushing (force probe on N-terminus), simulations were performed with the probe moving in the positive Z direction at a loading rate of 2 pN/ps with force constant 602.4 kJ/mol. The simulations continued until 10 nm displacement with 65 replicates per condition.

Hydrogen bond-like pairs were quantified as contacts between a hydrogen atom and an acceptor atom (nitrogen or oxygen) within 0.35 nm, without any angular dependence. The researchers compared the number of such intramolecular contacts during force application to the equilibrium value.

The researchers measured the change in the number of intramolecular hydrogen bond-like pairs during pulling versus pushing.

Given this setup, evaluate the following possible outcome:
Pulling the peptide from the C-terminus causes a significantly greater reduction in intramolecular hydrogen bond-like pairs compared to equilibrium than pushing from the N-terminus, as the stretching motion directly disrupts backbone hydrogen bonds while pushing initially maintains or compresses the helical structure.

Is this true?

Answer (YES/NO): NO